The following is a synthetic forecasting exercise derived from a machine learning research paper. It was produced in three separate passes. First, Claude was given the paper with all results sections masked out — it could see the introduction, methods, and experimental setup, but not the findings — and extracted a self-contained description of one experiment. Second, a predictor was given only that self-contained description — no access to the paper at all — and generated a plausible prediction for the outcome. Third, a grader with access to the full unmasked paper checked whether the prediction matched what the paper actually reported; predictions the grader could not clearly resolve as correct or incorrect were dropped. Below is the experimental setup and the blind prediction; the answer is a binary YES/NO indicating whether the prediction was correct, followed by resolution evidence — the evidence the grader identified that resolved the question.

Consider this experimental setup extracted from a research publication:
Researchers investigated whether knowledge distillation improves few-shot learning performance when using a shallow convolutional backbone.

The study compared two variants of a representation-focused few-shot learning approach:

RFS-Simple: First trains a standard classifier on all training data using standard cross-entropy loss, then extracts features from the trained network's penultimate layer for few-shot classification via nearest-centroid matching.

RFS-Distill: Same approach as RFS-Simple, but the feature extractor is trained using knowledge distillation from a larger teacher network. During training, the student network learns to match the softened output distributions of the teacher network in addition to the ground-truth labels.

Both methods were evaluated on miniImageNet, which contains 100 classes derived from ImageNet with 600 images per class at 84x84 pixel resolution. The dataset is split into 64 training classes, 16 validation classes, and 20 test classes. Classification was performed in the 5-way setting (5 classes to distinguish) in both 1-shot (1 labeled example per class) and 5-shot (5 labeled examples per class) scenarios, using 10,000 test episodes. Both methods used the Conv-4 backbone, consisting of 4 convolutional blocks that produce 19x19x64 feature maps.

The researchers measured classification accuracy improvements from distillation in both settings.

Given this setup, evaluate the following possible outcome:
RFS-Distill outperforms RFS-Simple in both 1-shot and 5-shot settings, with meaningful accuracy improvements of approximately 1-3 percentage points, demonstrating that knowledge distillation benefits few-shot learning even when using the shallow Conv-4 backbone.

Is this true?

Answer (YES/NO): NO